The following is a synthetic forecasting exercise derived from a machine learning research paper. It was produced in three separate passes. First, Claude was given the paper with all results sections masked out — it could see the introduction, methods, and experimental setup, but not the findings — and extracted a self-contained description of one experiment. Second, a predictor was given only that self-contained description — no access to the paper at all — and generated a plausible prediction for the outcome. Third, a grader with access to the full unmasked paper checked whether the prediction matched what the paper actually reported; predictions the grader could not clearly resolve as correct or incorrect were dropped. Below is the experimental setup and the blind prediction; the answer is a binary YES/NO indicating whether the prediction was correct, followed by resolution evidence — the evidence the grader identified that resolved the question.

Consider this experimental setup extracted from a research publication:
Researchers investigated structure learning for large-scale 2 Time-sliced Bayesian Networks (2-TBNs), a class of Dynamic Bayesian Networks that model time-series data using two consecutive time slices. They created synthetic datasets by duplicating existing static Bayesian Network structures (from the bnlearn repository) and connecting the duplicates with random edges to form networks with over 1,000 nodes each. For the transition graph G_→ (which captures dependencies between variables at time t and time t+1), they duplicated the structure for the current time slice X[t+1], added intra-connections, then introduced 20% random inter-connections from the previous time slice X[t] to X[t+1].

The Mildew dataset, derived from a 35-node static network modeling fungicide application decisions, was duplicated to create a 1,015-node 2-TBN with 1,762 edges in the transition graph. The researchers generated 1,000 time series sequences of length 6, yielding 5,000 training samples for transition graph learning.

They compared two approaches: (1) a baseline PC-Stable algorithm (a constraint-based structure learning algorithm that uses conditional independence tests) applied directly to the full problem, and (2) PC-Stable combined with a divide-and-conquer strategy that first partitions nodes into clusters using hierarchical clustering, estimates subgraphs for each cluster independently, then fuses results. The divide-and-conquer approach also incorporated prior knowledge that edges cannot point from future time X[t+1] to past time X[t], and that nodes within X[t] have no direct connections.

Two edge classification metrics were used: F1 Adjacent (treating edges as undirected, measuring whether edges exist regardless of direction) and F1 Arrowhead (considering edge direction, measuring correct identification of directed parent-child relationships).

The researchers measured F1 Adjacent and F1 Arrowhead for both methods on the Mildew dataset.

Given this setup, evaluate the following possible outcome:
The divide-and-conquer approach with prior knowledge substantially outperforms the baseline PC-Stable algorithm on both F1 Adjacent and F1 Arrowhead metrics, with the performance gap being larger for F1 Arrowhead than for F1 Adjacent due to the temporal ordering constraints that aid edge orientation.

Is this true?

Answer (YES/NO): NO